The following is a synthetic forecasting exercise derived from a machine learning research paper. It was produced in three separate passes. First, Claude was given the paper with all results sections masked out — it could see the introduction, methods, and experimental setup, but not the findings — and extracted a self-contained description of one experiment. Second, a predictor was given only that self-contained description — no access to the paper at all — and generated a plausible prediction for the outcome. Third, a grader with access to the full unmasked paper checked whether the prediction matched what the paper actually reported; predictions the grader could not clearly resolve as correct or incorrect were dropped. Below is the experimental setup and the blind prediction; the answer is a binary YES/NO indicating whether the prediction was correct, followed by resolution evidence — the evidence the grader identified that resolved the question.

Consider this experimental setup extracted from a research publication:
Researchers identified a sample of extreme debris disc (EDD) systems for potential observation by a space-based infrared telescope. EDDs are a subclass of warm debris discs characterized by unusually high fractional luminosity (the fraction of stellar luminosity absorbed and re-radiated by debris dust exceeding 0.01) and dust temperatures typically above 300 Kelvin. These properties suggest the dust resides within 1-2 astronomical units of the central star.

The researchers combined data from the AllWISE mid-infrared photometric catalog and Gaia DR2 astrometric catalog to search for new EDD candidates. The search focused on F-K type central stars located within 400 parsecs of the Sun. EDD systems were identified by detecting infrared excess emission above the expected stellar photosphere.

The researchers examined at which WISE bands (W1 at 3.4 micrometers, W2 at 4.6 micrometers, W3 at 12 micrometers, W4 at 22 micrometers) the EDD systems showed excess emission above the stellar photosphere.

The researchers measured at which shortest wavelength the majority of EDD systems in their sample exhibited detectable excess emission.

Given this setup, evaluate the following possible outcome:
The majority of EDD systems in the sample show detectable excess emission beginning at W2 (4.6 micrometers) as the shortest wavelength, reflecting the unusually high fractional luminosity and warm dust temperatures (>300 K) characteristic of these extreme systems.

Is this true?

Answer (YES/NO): NO